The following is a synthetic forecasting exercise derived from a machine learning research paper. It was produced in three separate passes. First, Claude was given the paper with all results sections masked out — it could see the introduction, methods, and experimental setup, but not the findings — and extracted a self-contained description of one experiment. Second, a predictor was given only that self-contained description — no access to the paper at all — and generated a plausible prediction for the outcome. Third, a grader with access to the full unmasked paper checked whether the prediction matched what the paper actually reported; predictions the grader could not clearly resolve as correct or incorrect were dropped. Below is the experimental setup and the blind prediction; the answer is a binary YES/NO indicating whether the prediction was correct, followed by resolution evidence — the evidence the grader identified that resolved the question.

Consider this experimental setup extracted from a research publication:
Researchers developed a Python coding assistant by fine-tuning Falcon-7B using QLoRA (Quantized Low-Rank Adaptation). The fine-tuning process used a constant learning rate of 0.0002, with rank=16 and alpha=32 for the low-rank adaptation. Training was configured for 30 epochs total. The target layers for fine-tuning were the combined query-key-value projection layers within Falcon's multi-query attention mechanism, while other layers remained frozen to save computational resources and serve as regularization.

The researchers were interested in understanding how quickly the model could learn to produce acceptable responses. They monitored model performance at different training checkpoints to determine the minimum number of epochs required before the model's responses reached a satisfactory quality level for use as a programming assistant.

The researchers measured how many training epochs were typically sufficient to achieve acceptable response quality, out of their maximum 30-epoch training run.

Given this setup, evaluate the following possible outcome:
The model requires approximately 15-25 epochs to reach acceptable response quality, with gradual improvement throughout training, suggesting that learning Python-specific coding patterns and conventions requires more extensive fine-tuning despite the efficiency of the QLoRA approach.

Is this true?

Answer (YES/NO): NO